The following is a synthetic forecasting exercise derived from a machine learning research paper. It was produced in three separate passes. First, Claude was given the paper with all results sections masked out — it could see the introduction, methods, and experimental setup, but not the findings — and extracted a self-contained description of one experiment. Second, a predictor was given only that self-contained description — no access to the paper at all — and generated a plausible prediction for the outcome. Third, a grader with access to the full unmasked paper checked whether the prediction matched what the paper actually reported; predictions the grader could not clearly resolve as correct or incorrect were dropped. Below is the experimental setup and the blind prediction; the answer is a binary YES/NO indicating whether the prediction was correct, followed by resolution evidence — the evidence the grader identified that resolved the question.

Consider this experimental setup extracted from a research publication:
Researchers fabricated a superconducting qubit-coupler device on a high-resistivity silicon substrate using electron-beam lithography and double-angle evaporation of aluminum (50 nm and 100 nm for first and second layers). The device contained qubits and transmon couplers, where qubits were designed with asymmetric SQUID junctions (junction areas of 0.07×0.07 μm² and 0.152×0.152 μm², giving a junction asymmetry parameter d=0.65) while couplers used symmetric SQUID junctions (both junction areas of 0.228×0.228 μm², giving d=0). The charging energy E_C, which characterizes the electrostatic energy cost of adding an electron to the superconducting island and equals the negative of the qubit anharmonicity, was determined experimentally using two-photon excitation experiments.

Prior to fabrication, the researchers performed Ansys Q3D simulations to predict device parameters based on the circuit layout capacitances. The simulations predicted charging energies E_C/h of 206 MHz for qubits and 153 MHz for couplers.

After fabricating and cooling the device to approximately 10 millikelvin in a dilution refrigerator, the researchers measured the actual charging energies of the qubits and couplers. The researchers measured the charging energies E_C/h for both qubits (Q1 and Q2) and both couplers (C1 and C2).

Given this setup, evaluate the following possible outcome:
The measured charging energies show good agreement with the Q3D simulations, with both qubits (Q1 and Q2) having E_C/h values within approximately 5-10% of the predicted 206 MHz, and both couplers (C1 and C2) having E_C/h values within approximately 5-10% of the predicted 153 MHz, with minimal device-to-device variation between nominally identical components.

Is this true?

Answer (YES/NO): NO